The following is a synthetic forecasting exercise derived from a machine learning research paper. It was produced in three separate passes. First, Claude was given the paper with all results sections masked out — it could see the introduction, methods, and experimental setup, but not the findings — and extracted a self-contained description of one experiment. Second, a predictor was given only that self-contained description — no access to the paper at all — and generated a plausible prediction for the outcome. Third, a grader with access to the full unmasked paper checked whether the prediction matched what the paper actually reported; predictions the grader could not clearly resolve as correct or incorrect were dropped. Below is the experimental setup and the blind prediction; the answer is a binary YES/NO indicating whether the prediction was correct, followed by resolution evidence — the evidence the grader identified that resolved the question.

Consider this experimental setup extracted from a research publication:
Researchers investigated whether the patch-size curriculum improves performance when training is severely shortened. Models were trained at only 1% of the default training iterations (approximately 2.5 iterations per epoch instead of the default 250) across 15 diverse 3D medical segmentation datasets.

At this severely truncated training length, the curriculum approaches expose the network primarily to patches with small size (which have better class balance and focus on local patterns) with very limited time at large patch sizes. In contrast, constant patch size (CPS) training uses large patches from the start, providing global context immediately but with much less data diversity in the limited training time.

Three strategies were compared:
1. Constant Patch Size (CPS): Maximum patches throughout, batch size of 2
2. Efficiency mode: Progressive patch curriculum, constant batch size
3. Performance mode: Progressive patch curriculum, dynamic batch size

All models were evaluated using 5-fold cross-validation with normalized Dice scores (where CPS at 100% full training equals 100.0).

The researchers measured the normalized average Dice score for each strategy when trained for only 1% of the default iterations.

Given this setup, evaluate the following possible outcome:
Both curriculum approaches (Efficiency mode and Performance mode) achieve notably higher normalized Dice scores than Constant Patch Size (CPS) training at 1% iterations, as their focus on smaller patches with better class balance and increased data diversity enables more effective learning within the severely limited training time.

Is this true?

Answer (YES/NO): NO